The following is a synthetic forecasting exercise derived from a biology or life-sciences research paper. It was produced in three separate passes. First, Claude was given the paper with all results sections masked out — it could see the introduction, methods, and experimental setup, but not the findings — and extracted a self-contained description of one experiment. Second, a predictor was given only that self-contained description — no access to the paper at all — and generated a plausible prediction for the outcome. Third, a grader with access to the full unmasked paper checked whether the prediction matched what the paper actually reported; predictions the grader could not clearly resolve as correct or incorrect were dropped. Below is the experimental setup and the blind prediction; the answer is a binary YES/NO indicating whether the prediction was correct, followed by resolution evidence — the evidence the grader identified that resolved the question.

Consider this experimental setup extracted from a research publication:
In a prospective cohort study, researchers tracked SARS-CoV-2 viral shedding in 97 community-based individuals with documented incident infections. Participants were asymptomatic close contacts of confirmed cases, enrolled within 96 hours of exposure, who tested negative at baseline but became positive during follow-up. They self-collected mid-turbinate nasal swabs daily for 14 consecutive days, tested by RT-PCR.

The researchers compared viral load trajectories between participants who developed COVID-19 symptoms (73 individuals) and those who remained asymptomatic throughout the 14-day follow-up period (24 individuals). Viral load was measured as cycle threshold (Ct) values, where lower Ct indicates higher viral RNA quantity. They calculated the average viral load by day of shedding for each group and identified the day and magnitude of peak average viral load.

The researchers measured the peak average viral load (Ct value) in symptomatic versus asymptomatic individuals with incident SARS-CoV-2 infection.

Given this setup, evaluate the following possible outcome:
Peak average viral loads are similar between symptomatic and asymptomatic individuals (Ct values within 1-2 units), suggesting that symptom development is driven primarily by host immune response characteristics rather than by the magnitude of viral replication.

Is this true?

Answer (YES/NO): NO